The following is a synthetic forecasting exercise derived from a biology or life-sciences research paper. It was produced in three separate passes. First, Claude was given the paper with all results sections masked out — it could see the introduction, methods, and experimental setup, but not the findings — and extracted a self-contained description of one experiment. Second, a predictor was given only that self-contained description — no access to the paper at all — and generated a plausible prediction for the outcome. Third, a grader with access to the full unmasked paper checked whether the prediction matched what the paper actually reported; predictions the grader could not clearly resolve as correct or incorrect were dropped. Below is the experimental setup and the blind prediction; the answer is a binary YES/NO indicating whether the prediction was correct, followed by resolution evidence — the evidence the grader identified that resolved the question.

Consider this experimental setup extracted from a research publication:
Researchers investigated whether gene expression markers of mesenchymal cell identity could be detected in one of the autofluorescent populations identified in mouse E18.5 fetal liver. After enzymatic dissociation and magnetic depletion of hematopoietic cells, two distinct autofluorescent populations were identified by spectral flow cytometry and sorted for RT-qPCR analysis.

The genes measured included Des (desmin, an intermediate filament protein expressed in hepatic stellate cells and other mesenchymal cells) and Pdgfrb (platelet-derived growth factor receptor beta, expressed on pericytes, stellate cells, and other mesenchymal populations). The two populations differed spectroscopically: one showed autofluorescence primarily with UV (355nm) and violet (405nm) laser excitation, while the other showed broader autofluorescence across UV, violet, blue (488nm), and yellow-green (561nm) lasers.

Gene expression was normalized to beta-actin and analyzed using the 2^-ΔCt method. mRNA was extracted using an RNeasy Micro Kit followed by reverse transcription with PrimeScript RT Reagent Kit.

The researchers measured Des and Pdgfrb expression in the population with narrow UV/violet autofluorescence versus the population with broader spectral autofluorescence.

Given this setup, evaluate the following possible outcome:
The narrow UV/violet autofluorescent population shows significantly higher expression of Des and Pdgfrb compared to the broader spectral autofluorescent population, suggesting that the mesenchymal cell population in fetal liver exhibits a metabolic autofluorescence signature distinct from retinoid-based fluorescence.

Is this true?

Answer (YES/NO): NO